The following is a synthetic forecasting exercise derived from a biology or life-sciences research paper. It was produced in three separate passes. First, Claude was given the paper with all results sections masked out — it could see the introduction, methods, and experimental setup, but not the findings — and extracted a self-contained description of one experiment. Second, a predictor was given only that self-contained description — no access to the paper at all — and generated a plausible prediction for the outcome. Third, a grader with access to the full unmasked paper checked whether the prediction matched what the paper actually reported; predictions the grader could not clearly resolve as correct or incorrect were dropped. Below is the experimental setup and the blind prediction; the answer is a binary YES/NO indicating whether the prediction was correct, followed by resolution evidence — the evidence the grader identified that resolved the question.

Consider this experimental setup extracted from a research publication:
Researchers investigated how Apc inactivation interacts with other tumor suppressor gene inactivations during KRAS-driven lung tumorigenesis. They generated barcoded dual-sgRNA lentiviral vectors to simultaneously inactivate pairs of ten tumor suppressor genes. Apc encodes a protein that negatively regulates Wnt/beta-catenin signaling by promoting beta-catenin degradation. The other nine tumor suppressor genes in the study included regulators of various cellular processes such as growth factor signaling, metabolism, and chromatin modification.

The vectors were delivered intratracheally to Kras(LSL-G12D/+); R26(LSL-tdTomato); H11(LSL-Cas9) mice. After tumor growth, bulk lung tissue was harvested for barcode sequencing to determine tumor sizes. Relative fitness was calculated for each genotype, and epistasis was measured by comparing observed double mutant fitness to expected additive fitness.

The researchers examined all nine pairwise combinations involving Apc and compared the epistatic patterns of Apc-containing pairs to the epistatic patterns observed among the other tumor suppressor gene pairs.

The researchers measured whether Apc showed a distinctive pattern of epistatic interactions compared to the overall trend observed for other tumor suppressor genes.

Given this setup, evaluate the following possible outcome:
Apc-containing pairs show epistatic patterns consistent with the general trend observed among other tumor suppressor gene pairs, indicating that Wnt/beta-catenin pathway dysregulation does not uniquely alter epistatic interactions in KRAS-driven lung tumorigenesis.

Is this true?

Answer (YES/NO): NO